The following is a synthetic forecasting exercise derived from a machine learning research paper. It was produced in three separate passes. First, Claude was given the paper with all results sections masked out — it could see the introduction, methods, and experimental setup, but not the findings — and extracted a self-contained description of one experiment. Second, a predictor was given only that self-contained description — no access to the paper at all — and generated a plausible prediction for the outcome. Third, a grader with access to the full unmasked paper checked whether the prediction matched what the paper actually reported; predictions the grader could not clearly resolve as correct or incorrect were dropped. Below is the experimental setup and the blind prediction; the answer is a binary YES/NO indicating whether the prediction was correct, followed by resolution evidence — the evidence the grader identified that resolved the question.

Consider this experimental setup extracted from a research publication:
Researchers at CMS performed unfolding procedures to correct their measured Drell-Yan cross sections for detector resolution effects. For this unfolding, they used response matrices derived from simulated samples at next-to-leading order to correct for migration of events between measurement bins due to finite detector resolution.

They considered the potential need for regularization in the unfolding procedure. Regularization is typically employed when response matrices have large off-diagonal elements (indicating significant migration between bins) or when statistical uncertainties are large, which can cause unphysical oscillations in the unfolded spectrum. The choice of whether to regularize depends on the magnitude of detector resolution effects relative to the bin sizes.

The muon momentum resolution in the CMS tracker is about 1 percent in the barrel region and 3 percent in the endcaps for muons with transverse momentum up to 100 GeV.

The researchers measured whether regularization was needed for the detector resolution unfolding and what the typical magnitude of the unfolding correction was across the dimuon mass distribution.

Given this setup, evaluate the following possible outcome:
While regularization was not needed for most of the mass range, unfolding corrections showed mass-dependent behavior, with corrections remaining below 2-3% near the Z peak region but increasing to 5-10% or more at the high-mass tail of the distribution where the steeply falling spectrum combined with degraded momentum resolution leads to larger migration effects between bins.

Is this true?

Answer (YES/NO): NO